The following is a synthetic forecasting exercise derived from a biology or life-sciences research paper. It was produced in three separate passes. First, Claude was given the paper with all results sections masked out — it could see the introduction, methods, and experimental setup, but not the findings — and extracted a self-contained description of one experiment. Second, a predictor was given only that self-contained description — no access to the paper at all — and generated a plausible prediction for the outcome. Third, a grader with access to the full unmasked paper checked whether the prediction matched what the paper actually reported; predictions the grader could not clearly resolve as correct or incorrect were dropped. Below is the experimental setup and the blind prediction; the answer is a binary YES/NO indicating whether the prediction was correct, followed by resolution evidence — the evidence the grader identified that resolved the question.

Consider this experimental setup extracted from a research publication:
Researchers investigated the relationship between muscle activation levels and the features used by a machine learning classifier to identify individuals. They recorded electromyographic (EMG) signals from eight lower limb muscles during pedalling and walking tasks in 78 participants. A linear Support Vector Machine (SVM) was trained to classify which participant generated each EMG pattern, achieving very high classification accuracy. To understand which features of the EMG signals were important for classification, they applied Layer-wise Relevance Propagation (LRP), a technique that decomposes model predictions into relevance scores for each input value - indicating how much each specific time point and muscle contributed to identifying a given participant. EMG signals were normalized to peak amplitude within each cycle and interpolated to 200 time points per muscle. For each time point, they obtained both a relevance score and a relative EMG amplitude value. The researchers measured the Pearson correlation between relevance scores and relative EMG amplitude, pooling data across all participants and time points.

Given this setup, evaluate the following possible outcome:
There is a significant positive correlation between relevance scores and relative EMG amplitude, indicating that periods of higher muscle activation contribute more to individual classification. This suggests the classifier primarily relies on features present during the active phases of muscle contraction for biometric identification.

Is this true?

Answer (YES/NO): YES